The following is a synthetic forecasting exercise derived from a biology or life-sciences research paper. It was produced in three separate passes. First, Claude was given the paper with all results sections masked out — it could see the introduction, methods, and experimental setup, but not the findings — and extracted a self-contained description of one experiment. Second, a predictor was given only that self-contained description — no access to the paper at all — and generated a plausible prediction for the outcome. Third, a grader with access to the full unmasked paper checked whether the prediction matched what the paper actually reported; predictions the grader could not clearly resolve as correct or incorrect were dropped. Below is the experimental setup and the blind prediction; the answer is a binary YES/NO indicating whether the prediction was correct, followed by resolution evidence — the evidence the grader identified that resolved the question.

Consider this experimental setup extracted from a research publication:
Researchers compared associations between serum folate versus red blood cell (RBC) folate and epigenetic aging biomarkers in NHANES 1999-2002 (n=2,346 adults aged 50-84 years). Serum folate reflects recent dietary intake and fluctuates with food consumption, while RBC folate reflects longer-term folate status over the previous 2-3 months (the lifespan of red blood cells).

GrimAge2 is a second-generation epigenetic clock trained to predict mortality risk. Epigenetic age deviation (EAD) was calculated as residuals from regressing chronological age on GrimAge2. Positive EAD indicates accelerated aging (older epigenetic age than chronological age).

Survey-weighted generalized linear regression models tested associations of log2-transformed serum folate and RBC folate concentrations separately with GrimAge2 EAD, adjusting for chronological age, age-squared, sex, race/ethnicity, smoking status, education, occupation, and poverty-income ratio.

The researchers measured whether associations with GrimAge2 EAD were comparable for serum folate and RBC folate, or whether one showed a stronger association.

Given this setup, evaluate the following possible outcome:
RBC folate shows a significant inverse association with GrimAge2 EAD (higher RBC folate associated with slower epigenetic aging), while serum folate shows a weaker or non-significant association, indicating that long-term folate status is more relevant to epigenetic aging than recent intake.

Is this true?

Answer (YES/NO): NO